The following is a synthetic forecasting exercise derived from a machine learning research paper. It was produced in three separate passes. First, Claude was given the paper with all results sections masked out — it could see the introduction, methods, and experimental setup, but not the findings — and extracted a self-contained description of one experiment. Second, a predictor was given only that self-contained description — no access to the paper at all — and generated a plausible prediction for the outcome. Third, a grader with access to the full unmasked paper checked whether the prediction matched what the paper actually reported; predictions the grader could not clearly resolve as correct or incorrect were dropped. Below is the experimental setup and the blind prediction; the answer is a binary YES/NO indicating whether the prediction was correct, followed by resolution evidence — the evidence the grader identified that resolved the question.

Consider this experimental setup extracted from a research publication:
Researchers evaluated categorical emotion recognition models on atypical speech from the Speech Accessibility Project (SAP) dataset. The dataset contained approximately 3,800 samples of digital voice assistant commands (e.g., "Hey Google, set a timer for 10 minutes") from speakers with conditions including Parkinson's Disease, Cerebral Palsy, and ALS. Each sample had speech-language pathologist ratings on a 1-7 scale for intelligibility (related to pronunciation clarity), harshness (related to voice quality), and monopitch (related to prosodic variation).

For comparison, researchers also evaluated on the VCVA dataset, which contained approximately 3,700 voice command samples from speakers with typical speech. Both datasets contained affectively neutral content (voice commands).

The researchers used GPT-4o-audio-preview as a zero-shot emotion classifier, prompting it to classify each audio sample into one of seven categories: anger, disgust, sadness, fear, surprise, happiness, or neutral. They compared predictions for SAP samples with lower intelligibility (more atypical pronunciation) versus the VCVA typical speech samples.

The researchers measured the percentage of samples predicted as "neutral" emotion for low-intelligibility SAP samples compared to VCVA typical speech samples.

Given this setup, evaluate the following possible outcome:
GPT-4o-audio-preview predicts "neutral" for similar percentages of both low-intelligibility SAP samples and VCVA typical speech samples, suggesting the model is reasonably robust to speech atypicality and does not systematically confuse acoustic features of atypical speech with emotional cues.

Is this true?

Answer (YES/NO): NO